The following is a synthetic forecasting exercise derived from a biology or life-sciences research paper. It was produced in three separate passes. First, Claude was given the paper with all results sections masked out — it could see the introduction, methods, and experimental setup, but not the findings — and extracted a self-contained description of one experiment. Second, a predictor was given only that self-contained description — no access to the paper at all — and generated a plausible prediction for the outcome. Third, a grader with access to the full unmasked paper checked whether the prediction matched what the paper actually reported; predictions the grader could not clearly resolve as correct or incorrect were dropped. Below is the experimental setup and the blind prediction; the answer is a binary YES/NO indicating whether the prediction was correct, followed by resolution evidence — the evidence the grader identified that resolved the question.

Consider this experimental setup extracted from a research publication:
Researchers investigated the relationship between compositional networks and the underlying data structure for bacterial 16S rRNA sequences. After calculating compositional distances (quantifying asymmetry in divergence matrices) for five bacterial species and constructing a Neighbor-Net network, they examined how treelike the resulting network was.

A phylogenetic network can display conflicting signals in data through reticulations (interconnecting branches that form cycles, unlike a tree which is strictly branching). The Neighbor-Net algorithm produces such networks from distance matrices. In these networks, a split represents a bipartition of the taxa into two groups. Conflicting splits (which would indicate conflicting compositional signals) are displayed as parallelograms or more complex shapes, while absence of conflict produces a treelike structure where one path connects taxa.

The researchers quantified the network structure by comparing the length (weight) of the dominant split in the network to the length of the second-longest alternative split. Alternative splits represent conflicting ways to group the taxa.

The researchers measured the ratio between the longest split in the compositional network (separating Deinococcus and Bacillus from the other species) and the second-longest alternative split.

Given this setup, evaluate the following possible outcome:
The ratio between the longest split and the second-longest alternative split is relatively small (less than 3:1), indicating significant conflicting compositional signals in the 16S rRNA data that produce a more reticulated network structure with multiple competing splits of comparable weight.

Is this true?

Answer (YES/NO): NO